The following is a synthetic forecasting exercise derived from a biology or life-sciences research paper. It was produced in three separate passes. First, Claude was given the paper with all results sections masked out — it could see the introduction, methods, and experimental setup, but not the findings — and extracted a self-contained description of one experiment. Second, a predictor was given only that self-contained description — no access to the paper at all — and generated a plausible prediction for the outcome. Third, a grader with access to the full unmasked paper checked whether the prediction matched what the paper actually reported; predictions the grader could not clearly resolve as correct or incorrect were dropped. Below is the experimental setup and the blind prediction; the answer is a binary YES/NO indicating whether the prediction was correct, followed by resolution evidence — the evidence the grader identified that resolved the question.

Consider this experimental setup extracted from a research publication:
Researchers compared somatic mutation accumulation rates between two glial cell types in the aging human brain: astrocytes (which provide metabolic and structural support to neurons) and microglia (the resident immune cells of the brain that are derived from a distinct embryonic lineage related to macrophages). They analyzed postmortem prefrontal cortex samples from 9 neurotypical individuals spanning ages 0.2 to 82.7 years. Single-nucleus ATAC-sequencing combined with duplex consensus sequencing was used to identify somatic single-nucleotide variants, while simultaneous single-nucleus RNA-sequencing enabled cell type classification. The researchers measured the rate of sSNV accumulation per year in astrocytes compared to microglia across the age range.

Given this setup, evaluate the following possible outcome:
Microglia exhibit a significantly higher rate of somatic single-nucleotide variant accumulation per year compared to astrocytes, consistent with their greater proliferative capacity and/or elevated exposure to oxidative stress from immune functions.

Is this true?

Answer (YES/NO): NO